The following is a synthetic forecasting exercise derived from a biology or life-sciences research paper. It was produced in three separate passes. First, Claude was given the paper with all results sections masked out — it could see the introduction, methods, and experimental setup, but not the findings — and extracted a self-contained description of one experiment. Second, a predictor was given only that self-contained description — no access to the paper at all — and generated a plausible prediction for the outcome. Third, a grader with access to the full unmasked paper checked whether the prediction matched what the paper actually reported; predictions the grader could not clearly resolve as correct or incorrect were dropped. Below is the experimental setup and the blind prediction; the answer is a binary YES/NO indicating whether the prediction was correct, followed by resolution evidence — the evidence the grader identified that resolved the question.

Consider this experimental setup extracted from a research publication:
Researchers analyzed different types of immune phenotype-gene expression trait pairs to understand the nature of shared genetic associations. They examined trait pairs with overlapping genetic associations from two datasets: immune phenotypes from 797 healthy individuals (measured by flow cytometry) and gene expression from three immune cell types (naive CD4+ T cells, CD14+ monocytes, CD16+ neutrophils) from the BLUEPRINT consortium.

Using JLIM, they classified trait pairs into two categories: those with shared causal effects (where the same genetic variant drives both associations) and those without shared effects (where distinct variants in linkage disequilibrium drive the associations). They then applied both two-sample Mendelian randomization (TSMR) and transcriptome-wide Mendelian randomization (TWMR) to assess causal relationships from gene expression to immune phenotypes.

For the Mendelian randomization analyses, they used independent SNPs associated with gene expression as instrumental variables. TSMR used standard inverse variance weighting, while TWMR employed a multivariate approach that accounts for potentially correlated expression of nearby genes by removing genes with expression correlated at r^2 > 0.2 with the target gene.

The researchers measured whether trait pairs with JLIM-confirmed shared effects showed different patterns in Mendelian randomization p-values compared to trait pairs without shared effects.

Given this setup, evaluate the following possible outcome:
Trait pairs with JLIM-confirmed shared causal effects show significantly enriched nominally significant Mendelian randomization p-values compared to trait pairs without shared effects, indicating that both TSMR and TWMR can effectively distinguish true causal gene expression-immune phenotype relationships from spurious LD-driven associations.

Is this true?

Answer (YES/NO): NO